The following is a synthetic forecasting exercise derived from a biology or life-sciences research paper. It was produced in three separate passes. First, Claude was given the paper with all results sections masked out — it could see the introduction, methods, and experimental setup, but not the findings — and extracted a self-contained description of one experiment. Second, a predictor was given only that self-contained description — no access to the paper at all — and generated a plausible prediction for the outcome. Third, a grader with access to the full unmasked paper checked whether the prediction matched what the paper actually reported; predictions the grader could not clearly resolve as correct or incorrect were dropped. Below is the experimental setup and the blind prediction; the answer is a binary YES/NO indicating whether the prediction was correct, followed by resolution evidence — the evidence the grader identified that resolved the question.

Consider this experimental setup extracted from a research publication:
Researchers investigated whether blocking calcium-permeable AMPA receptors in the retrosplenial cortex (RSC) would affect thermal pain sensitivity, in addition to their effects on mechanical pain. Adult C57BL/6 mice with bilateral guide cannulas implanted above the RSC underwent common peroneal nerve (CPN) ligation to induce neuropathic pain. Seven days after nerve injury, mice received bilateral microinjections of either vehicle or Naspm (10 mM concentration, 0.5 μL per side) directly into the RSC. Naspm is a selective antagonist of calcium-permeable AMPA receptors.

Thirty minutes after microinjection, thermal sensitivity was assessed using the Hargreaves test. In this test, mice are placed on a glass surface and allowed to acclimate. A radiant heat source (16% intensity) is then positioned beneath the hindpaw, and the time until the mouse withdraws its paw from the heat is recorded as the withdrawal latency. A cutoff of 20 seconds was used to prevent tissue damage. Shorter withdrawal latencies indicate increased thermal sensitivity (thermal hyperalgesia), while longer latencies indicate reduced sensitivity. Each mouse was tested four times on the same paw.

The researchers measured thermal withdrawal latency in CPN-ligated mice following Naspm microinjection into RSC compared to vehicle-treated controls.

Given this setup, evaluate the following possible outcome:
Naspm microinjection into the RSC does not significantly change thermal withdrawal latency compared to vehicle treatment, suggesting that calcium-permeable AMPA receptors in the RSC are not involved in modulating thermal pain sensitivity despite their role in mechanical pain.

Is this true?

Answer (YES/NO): NO